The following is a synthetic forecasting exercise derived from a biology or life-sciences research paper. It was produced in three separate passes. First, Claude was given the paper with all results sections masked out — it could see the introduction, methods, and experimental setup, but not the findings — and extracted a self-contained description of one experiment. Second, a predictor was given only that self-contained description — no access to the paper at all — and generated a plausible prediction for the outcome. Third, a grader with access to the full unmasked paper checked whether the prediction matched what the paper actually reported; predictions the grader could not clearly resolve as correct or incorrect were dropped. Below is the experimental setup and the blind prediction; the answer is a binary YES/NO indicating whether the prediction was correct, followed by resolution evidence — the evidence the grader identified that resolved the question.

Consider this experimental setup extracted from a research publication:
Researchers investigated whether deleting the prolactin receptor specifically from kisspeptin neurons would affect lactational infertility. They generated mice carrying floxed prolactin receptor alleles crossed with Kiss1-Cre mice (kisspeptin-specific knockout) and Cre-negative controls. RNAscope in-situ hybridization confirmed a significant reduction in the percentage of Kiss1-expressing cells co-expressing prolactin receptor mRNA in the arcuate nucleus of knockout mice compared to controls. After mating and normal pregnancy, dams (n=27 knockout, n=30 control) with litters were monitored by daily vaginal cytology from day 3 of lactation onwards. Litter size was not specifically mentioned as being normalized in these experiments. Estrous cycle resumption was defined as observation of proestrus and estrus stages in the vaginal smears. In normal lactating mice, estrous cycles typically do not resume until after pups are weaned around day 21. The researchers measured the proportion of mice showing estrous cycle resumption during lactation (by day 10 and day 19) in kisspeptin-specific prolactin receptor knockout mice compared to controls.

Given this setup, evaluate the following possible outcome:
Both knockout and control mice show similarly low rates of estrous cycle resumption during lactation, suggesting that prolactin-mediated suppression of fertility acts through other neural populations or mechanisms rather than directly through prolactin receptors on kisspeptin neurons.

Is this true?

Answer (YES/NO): NO